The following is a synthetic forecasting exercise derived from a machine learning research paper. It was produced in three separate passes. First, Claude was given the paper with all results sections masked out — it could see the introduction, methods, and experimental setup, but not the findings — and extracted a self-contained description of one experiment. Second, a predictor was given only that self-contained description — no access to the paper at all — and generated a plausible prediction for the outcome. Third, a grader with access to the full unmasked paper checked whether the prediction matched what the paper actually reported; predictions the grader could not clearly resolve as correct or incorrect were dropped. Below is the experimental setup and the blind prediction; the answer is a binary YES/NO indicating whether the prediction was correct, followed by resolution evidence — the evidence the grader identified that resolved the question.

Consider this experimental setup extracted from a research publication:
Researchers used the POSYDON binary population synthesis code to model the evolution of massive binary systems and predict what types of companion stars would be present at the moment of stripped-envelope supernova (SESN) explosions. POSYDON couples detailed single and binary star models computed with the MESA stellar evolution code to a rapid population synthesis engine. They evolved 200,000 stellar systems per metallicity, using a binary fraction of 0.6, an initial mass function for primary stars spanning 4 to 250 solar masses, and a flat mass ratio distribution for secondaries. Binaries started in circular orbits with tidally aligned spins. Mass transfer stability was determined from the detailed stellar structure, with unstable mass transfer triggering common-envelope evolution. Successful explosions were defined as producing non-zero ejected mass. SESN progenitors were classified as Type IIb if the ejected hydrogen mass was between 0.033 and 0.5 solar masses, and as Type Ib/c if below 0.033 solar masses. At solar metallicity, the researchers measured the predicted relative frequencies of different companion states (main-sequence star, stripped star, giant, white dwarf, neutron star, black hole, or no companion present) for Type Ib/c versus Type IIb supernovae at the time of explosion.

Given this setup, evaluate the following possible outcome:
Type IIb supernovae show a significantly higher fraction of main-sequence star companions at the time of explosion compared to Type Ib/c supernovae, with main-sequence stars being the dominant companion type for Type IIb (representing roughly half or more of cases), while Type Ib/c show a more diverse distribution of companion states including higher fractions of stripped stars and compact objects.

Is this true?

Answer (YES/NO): NO